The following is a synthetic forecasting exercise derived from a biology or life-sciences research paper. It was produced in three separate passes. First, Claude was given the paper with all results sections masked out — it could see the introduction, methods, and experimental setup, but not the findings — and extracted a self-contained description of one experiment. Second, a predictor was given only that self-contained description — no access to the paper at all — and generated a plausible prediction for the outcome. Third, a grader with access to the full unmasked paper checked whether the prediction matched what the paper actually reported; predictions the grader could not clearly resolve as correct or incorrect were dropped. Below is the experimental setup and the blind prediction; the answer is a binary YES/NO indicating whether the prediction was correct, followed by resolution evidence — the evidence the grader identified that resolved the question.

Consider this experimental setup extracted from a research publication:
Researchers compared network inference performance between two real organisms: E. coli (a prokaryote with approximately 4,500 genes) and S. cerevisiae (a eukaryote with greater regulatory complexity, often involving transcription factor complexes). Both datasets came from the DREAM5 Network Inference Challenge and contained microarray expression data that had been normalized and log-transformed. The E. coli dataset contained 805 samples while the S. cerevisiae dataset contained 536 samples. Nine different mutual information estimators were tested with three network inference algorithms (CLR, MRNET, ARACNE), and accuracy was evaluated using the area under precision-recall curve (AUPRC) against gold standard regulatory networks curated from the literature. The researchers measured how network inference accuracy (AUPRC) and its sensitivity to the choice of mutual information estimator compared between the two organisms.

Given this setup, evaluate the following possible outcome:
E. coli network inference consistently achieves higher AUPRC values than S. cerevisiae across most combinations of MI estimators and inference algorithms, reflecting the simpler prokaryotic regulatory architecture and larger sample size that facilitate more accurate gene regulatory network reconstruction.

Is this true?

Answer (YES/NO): YES